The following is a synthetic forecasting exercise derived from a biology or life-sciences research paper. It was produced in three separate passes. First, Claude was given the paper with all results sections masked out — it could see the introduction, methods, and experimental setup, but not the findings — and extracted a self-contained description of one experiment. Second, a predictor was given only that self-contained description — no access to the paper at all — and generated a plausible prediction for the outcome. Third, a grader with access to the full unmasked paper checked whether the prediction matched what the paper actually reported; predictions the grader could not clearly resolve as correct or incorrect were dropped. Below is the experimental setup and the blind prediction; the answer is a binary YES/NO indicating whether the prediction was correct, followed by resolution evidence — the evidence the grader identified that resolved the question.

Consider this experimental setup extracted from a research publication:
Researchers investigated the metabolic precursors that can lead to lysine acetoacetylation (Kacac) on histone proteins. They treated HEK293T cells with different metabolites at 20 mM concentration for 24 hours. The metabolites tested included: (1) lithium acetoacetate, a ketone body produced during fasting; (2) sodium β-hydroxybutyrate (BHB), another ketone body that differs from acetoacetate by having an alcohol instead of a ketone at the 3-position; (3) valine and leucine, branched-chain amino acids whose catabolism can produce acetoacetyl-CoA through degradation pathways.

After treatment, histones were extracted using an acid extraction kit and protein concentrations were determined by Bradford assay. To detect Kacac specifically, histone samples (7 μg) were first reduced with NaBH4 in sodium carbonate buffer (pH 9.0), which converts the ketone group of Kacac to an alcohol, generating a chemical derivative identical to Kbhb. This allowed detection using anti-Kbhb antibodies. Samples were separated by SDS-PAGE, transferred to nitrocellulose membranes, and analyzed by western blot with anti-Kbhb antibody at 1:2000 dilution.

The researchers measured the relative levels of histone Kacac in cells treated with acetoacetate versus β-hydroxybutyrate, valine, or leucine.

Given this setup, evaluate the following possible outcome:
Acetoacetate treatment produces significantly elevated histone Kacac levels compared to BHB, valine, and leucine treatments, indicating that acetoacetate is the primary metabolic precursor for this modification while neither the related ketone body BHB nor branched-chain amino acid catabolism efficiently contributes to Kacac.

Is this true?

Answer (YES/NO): YES